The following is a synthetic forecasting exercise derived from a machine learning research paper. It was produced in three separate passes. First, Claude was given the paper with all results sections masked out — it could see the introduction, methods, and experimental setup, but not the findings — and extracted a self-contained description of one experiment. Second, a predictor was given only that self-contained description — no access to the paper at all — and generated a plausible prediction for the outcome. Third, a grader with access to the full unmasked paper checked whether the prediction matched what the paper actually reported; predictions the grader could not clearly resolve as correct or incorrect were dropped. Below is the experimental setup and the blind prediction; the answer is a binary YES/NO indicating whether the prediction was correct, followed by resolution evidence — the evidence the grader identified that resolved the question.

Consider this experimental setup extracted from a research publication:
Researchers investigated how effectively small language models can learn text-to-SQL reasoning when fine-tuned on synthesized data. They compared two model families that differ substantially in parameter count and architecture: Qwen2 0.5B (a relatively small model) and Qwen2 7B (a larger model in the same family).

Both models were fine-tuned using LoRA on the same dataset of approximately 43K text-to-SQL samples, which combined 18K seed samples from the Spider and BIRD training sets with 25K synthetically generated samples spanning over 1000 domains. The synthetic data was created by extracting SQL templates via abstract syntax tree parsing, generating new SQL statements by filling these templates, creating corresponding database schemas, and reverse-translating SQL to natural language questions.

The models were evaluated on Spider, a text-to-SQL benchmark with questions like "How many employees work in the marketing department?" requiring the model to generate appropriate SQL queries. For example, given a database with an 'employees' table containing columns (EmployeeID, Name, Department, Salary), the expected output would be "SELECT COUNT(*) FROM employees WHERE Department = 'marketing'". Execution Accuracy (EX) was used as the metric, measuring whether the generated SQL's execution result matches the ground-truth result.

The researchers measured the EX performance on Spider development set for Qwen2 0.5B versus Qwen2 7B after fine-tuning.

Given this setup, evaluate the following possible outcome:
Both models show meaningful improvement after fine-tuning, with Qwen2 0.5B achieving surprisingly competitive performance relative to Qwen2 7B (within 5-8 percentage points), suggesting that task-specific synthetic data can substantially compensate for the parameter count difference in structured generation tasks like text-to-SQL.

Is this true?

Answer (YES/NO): YES